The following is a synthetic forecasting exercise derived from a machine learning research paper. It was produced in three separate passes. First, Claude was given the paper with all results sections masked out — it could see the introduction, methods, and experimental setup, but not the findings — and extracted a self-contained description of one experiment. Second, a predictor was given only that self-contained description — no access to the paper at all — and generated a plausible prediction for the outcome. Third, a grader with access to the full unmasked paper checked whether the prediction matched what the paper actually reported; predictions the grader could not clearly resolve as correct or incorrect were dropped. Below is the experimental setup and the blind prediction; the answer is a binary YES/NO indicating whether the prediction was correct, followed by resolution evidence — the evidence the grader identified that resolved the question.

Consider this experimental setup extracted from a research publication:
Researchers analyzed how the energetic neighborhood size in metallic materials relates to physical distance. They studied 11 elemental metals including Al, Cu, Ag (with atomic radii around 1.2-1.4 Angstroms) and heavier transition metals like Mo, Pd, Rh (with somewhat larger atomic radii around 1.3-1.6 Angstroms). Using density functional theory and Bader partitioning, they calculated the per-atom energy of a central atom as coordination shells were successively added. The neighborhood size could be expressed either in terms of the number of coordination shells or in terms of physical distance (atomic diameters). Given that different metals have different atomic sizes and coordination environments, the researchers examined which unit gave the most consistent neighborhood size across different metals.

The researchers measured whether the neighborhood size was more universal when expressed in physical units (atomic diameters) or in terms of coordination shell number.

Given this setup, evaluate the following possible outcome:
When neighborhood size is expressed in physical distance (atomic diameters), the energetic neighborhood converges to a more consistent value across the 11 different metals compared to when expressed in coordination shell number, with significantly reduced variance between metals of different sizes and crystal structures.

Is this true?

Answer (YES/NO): YES